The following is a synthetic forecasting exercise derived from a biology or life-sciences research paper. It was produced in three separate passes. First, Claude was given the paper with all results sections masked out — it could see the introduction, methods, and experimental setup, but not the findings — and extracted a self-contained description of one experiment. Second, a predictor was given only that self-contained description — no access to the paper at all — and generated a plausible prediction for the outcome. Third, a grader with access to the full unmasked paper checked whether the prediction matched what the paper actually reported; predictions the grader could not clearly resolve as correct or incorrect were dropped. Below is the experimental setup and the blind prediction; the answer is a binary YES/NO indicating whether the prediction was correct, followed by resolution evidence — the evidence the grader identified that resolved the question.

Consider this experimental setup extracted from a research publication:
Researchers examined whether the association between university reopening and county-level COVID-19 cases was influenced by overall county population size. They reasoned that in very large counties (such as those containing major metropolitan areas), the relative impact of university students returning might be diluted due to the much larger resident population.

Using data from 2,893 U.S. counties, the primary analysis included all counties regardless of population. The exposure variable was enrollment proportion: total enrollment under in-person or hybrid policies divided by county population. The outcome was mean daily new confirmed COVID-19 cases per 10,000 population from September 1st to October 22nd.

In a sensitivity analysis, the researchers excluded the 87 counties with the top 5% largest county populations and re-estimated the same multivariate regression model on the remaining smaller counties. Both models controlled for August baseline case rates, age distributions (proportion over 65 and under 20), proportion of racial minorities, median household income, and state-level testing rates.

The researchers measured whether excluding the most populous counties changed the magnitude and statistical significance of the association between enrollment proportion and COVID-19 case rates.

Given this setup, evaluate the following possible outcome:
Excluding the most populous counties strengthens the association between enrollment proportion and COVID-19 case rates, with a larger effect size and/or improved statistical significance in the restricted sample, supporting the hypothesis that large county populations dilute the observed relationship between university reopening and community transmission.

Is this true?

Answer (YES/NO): NO